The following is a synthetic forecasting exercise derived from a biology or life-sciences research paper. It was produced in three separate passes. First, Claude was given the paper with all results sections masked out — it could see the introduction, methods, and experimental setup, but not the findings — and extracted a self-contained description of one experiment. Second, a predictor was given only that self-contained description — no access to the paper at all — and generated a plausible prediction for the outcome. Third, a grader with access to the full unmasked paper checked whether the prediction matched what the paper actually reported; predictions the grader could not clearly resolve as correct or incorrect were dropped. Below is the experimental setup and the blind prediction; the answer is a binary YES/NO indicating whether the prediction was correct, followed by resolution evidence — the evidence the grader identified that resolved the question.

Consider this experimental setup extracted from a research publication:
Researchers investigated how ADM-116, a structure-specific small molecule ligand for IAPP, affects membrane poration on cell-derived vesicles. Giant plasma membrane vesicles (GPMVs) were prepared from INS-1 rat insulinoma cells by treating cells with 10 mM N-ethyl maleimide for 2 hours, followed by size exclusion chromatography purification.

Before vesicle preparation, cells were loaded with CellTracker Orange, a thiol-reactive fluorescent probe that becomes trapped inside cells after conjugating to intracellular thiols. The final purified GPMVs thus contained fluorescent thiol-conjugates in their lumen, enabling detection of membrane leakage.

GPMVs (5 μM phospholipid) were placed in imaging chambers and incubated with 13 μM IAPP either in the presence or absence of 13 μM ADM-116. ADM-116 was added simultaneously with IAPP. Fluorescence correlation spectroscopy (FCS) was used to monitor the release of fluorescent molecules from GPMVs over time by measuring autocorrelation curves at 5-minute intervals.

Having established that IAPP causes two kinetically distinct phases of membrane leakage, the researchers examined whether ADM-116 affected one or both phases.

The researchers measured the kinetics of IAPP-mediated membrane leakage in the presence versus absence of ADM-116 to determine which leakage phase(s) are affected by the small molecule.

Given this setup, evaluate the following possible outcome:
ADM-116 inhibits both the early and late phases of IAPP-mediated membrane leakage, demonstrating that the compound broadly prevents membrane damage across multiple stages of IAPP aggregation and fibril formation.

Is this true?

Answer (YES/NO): NO